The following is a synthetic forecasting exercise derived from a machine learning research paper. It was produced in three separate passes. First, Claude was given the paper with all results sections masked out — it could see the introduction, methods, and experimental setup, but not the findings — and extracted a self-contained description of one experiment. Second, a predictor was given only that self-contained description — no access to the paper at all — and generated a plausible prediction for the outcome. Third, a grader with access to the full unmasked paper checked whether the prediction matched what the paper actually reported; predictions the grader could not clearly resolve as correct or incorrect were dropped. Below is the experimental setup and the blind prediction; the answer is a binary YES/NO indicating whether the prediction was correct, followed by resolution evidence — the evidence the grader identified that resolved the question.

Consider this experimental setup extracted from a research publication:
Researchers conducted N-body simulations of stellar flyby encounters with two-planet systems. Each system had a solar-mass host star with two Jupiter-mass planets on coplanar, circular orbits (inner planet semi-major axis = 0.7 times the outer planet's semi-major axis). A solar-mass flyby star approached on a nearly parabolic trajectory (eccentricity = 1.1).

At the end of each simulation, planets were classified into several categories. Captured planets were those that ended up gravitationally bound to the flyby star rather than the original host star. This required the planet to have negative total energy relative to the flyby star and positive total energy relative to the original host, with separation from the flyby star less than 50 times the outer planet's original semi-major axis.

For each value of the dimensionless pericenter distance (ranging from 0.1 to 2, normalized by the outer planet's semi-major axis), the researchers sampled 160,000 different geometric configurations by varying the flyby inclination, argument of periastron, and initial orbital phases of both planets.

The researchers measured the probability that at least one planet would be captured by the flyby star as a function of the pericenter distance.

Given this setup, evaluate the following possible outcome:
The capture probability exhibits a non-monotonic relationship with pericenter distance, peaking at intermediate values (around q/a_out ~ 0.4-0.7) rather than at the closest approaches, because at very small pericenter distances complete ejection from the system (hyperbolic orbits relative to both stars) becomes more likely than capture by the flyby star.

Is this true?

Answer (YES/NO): NO